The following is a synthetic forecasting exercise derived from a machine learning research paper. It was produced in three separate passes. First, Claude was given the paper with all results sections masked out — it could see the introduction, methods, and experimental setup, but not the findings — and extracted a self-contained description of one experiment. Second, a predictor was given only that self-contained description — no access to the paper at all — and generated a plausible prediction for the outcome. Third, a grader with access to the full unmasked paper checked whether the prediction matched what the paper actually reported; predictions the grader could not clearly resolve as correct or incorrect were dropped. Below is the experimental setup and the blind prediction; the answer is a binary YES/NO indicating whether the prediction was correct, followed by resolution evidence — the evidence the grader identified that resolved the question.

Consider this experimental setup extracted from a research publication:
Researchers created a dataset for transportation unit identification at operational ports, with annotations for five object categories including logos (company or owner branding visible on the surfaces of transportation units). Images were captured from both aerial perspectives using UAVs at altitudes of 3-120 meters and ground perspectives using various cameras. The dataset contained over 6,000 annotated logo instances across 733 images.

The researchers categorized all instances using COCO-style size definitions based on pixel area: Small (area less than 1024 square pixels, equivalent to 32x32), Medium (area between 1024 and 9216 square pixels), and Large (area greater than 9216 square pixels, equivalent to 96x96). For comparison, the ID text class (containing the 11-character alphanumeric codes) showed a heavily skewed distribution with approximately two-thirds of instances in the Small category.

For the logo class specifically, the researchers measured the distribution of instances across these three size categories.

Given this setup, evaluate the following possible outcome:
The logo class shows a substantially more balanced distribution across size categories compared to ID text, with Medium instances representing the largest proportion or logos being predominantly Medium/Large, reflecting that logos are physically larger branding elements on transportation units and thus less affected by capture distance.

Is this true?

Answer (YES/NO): YES